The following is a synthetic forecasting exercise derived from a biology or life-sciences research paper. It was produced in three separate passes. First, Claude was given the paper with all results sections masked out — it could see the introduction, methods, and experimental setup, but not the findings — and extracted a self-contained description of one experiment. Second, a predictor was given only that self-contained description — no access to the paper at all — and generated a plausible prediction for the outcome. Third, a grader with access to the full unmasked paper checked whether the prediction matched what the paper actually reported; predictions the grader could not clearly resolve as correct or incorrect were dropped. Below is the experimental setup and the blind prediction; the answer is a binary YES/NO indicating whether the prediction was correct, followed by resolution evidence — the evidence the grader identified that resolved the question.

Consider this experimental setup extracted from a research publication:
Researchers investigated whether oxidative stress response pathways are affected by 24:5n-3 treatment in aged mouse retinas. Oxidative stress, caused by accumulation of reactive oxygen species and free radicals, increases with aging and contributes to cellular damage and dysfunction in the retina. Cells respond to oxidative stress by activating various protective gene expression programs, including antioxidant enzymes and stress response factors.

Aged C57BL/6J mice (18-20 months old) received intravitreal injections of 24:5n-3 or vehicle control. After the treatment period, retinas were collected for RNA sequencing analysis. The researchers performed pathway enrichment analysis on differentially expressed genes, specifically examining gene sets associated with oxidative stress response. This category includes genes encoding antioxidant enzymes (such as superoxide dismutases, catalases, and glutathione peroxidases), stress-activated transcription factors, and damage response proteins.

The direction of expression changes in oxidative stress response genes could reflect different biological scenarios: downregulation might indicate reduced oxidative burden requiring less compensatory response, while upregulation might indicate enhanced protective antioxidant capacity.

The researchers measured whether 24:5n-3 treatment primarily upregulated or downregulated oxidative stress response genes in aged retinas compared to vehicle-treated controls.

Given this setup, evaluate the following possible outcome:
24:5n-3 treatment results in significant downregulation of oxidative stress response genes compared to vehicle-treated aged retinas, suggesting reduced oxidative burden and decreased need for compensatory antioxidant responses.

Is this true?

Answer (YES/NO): YES